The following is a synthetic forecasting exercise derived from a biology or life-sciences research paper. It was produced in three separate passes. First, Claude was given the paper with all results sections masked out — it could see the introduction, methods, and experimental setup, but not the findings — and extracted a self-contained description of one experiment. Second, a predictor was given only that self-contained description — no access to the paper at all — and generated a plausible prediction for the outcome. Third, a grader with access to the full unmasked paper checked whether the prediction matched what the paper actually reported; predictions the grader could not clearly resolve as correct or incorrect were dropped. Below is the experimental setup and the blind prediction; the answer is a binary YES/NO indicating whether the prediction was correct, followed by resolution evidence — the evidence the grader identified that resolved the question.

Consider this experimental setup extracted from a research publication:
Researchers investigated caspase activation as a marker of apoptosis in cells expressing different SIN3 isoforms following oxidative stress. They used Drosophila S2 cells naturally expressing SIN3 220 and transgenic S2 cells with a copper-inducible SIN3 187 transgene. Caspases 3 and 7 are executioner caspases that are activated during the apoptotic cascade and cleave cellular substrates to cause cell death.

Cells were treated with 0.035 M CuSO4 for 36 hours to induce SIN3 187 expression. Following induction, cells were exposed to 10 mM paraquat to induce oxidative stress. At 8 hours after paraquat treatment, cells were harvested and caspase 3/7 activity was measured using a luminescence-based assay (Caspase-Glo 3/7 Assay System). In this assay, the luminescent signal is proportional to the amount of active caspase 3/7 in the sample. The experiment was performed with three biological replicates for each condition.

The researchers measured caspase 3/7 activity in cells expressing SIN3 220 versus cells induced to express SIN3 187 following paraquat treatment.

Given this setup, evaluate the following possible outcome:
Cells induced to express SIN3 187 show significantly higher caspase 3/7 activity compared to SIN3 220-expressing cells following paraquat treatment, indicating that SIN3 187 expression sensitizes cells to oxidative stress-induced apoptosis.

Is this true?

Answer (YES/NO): YES